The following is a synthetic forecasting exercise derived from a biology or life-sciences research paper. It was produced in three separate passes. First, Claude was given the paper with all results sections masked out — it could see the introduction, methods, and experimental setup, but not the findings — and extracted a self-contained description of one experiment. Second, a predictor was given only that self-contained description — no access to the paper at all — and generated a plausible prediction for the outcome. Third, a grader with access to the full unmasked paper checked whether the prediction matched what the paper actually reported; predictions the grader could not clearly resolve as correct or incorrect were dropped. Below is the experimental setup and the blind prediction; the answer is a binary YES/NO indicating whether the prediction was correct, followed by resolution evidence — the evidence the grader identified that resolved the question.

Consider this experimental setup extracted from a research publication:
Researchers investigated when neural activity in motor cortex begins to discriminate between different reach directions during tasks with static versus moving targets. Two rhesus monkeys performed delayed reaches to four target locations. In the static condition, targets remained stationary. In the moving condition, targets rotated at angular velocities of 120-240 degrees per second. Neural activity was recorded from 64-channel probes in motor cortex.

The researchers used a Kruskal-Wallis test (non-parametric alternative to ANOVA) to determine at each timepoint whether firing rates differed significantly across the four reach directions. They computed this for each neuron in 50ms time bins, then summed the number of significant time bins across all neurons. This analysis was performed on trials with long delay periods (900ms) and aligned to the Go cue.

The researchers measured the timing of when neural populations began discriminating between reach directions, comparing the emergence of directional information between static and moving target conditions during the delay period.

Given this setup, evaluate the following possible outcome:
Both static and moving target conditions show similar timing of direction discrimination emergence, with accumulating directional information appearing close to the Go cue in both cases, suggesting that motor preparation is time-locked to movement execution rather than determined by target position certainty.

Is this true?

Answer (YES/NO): NO